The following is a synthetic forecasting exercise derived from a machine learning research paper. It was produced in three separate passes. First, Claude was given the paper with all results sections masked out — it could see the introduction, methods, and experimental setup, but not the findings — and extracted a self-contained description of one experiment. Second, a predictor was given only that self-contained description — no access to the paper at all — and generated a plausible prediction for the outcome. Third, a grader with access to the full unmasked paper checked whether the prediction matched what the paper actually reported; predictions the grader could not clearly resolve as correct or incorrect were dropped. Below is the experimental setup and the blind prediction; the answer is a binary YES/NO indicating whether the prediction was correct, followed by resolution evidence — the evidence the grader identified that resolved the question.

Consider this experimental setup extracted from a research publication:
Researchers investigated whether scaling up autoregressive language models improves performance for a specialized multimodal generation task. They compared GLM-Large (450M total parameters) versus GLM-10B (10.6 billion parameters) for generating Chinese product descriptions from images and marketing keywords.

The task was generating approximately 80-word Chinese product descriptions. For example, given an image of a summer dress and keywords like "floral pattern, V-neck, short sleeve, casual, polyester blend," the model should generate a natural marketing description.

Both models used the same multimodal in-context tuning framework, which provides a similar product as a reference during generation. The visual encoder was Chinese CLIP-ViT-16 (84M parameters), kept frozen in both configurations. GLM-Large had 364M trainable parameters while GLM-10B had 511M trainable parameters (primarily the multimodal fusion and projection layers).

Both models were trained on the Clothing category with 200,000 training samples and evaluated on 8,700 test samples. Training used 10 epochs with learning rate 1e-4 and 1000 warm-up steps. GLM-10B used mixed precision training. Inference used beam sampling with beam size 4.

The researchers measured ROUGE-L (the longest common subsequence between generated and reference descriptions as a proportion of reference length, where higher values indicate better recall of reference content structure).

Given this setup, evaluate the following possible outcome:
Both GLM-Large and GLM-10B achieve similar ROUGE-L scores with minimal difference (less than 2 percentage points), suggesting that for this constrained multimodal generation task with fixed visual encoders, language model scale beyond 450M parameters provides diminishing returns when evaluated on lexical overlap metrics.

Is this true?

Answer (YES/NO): YES